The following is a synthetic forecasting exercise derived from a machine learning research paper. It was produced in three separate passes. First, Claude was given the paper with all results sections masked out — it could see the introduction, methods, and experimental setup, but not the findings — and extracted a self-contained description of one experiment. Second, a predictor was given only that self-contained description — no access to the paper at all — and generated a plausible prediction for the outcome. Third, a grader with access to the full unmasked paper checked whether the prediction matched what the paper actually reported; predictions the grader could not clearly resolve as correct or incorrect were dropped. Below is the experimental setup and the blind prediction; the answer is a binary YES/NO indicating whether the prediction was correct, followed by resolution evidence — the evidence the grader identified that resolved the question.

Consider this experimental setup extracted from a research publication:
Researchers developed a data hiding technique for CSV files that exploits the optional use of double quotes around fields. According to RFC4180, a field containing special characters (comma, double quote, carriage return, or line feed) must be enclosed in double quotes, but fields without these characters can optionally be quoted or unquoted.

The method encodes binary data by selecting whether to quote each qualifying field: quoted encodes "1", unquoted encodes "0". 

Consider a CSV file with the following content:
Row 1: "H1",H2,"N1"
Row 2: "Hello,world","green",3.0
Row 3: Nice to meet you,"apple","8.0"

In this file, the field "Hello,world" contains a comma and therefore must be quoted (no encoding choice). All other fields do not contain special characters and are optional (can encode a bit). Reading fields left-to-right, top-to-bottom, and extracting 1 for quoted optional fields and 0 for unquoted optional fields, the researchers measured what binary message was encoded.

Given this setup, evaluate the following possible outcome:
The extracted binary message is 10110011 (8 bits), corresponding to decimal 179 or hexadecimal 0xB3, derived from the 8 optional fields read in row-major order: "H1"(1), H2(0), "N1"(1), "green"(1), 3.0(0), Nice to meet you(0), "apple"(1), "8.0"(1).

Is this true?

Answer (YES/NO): YES